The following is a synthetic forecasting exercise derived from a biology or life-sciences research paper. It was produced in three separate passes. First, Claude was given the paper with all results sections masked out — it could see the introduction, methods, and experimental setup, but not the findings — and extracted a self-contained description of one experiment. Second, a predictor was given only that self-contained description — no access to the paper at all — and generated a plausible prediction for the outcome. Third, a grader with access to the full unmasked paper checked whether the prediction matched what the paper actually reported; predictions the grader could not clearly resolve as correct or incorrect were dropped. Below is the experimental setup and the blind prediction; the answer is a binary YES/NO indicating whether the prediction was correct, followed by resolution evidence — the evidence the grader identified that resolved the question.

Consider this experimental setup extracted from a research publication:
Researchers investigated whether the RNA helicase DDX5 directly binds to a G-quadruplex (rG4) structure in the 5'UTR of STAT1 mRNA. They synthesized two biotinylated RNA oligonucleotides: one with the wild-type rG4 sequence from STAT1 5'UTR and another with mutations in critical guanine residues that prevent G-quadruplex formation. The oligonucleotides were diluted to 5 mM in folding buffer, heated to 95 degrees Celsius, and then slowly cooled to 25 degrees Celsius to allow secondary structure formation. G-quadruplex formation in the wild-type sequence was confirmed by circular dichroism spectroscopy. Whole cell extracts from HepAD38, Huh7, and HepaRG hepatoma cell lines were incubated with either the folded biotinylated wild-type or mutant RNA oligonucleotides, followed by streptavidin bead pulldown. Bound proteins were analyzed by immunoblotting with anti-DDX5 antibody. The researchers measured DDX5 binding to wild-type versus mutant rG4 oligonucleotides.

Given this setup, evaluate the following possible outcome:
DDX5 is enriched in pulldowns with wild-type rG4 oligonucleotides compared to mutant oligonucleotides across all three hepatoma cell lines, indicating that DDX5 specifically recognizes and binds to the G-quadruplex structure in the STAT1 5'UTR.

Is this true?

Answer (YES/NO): YES